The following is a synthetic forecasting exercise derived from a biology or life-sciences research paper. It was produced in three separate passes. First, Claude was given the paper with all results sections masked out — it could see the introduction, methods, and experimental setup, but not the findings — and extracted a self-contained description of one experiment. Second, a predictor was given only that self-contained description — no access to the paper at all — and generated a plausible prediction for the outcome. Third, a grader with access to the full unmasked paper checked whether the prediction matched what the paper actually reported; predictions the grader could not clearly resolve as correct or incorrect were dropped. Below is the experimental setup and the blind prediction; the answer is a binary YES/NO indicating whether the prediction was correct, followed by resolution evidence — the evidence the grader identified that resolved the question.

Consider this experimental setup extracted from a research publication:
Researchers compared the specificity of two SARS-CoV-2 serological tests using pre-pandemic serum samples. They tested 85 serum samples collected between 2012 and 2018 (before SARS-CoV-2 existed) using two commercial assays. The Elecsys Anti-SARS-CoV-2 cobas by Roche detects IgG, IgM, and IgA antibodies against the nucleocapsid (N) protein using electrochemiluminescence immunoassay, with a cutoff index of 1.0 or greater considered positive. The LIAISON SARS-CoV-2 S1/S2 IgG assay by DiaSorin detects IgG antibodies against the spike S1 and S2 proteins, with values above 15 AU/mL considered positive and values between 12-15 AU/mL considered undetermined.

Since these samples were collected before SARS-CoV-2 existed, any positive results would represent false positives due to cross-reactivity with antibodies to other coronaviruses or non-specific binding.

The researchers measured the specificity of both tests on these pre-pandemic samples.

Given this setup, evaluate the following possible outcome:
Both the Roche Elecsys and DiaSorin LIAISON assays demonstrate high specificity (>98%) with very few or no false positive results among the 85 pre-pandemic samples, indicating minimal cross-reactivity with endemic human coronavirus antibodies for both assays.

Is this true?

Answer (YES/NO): NO